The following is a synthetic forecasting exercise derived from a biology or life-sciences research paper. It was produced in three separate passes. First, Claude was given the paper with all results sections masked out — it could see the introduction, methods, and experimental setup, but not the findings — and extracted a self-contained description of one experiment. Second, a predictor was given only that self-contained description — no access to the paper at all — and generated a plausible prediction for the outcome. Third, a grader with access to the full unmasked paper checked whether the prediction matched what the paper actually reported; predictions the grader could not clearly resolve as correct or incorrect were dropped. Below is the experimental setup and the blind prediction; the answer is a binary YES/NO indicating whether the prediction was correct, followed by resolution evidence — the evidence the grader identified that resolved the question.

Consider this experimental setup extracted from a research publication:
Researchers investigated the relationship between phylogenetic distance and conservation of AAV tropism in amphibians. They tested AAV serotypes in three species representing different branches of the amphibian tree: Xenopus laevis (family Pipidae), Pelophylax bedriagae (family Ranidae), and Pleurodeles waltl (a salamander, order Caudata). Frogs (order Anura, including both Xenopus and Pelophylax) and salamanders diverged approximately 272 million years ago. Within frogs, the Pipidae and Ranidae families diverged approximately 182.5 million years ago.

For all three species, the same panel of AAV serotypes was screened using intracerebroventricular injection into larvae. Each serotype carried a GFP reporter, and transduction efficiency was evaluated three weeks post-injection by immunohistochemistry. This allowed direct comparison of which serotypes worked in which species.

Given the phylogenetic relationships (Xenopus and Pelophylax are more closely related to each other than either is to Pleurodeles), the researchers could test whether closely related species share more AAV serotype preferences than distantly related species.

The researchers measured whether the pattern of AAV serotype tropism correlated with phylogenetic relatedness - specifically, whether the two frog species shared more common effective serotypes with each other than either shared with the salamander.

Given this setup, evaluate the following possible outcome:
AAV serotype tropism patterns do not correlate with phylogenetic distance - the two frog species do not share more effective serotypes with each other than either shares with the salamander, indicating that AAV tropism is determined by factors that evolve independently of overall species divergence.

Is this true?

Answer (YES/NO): YES